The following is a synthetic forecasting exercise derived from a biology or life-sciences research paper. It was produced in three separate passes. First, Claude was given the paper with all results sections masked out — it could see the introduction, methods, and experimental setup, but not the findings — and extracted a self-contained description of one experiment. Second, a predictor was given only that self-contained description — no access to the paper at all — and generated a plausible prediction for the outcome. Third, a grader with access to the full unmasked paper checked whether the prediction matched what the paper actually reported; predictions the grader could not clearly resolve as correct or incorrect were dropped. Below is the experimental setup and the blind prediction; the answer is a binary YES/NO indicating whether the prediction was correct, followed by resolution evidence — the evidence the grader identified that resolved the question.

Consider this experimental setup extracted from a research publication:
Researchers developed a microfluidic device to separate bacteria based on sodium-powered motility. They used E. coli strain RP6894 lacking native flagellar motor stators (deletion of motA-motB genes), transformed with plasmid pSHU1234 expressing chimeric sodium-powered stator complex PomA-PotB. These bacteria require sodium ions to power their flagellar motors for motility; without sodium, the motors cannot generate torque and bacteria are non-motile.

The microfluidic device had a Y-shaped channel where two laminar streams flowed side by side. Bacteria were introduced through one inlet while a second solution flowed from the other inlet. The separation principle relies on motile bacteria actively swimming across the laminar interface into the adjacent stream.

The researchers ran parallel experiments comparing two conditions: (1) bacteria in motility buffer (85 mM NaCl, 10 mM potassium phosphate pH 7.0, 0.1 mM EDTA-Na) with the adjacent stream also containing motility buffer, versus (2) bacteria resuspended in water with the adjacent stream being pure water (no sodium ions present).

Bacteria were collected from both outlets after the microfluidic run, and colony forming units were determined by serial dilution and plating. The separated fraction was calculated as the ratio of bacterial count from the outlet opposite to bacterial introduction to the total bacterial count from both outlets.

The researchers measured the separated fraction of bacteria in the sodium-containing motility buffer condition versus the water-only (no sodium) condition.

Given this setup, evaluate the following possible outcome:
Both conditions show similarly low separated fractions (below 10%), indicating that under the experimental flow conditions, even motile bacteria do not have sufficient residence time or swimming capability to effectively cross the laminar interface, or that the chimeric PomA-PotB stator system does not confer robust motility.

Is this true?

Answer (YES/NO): NO